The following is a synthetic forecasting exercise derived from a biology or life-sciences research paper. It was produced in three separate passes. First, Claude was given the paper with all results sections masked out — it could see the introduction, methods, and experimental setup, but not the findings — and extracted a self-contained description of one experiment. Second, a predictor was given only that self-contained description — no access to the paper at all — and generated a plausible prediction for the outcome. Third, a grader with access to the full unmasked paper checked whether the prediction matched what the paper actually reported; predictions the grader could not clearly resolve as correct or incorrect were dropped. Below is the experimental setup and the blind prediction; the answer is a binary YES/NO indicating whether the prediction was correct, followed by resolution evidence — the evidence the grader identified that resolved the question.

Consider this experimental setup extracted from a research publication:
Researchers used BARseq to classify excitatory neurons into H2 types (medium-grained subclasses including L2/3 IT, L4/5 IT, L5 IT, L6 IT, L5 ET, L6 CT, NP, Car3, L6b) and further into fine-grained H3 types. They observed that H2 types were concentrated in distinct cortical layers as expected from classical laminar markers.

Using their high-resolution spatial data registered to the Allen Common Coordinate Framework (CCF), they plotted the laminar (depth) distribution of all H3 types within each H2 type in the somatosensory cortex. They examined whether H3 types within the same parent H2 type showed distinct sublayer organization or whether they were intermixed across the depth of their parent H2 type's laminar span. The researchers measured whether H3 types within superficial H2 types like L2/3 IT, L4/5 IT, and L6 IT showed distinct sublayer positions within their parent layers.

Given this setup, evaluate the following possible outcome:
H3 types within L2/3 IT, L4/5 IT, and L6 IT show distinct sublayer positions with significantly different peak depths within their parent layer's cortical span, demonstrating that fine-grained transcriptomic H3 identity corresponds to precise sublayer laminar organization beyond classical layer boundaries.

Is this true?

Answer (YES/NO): YES